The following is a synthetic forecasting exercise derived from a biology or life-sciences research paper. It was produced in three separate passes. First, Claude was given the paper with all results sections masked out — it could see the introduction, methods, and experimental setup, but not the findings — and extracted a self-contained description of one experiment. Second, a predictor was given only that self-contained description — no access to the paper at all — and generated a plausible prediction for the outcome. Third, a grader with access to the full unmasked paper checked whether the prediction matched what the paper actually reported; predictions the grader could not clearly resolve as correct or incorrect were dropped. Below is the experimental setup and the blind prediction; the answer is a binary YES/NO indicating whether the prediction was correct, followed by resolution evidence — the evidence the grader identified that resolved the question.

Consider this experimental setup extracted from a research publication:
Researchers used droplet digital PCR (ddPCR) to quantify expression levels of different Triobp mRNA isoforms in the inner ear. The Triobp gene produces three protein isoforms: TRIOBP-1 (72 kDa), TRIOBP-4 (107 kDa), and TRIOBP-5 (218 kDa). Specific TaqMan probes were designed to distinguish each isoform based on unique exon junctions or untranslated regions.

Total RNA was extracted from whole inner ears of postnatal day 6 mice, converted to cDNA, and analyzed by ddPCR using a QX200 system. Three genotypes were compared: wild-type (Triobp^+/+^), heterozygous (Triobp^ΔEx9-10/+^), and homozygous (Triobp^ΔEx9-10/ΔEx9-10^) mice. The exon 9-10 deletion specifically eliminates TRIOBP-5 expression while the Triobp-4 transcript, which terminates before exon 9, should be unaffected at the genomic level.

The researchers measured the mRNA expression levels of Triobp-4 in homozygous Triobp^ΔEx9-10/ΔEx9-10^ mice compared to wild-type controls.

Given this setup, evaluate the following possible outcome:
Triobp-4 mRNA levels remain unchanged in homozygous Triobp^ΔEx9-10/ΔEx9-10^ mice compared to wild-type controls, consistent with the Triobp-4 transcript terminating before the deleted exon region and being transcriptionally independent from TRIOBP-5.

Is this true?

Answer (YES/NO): YES